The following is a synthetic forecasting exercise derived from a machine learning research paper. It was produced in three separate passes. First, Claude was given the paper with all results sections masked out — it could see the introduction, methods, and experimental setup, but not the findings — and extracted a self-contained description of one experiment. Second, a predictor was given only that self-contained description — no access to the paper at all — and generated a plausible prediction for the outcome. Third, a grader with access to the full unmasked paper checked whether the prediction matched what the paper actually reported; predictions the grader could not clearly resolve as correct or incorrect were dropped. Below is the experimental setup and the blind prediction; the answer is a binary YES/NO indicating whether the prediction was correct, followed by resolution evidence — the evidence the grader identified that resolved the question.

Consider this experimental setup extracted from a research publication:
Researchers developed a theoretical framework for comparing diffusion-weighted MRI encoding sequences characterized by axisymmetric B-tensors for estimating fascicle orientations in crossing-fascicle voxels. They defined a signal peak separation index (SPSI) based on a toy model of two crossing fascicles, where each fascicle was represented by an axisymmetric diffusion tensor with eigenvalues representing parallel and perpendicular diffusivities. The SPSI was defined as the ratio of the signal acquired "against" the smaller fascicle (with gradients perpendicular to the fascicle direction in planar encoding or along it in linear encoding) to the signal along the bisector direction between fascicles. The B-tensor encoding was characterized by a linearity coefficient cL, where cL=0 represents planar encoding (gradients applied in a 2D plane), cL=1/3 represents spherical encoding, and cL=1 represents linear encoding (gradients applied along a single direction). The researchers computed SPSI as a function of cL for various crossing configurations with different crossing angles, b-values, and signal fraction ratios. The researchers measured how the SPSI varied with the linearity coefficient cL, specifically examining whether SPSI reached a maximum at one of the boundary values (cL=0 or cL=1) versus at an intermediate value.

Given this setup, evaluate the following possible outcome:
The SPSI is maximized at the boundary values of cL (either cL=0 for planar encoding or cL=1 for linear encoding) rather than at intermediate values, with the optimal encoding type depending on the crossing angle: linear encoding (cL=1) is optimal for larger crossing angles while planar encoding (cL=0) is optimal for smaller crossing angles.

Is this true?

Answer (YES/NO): NO